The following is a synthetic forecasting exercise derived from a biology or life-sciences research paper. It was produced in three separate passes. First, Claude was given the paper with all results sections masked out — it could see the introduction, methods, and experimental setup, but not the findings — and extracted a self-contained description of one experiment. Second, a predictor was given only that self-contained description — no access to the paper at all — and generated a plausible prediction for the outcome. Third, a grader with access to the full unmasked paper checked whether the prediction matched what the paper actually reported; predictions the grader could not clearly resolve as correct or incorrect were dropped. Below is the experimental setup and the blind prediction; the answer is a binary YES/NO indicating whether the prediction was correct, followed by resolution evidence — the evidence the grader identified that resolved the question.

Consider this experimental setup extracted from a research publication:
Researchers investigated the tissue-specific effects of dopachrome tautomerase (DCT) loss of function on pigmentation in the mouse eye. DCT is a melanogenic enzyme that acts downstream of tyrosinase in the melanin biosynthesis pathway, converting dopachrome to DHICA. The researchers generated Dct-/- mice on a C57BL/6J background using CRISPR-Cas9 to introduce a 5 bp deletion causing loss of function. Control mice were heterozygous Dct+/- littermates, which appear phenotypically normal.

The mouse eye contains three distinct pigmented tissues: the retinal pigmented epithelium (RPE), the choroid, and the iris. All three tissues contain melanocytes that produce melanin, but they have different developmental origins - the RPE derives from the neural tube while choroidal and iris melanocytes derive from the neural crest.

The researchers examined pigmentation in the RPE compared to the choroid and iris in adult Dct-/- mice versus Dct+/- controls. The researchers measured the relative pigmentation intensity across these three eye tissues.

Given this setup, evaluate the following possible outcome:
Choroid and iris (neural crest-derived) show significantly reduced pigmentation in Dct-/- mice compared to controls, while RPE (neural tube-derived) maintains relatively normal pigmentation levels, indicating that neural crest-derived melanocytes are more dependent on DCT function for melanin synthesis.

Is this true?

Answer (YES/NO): NO